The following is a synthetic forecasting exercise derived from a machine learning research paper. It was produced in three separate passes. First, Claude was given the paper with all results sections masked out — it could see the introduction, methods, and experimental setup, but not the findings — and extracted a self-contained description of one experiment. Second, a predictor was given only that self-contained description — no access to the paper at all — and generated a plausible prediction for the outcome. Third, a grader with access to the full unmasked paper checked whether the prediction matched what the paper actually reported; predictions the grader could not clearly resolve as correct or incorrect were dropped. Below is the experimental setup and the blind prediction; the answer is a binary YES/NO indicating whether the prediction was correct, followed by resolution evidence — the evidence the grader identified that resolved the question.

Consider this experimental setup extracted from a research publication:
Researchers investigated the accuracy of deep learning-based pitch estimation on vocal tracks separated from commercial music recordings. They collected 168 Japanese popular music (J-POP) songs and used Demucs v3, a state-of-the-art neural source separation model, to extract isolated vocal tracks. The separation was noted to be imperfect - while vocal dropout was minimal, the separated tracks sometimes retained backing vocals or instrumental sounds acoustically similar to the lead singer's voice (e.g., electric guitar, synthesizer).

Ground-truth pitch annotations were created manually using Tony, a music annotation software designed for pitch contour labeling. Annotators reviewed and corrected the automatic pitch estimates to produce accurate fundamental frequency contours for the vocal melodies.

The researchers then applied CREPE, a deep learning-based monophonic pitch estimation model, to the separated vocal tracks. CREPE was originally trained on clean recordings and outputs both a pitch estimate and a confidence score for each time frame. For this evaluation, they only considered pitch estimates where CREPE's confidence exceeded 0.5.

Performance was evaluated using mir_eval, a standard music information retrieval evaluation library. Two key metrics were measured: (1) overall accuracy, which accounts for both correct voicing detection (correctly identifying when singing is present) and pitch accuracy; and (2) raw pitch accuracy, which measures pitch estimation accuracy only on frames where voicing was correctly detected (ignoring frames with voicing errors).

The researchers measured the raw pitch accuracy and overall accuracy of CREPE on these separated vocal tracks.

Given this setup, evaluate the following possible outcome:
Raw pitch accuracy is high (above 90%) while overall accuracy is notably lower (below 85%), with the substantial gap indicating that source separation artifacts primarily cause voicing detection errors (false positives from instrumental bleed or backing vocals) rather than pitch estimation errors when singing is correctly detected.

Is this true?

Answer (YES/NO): YES